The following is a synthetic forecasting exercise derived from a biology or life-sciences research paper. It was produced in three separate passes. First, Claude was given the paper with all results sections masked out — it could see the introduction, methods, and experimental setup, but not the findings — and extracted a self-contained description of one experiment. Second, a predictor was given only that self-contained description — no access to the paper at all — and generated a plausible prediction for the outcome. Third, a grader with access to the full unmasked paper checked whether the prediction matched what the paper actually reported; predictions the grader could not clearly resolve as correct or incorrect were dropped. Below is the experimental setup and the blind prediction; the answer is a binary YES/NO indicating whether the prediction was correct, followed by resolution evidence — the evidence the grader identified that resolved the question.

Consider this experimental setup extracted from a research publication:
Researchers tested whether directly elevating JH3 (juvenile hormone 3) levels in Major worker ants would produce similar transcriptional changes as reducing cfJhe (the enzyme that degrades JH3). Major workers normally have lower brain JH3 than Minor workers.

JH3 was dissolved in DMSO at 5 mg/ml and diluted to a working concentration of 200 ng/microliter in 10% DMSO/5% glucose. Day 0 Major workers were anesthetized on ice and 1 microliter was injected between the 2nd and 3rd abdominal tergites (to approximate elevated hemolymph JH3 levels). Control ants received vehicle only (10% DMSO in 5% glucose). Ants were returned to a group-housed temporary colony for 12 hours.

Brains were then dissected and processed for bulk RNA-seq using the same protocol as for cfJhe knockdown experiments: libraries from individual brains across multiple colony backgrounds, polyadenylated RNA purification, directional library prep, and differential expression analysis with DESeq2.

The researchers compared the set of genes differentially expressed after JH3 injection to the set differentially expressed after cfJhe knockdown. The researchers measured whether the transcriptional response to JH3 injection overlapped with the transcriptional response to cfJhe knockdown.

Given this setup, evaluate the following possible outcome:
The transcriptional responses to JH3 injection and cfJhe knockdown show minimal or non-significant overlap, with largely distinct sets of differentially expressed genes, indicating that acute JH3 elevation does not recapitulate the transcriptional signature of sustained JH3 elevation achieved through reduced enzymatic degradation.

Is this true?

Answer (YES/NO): NO